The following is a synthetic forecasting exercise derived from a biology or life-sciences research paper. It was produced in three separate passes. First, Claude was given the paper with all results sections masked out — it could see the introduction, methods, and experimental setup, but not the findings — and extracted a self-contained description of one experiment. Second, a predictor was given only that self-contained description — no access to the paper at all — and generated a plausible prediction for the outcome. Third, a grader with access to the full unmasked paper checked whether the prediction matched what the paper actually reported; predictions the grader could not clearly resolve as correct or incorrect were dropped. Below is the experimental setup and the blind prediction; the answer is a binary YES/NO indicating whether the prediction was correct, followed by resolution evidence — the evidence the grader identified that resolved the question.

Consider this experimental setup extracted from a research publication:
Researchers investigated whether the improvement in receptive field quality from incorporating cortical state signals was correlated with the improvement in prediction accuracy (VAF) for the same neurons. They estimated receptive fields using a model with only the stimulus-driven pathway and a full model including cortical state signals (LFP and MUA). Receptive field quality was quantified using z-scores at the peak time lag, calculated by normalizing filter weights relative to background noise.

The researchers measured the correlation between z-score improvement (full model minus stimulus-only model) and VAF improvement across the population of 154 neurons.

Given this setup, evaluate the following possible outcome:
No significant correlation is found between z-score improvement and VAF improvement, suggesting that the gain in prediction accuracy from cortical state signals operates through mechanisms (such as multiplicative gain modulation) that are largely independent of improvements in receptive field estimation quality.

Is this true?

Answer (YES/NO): NO